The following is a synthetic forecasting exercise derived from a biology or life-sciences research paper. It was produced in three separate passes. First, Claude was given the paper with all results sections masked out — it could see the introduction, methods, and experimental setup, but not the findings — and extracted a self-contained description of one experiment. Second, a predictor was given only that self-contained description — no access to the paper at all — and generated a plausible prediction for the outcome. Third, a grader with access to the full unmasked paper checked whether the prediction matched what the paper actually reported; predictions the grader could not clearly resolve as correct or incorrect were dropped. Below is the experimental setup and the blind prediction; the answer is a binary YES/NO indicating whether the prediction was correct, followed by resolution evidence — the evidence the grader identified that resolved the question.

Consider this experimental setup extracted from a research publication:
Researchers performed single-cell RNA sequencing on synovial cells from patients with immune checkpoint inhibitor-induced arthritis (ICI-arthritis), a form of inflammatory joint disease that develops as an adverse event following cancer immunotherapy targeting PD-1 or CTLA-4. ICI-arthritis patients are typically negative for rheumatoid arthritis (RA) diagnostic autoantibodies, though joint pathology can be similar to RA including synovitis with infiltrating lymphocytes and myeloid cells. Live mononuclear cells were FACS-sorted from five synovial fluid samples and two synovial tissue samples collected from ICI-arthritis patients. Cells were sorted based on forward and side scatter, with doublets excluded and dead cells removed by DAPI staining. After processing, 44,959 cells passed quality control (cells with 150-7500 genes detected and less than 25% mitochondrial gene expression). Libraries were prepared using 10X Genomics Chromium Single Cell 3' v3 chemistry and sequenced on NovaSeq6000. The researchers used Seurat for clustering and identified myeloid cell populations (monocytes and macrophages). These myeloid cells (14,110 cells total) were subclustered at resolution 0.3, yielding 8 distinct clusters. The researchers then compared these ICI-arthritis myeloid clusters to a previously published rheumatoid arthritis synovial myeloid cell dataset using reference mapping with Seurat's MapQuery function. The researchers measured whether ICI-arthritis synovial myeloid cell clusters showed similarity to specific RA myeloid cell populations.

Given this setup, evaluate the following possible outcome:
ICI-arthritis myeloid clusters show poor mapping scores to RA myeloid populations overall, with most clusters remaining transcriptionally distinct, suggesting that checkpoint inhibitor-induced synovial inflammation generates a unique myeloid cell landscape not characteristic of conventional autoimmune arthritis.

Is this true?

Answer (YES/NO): NO